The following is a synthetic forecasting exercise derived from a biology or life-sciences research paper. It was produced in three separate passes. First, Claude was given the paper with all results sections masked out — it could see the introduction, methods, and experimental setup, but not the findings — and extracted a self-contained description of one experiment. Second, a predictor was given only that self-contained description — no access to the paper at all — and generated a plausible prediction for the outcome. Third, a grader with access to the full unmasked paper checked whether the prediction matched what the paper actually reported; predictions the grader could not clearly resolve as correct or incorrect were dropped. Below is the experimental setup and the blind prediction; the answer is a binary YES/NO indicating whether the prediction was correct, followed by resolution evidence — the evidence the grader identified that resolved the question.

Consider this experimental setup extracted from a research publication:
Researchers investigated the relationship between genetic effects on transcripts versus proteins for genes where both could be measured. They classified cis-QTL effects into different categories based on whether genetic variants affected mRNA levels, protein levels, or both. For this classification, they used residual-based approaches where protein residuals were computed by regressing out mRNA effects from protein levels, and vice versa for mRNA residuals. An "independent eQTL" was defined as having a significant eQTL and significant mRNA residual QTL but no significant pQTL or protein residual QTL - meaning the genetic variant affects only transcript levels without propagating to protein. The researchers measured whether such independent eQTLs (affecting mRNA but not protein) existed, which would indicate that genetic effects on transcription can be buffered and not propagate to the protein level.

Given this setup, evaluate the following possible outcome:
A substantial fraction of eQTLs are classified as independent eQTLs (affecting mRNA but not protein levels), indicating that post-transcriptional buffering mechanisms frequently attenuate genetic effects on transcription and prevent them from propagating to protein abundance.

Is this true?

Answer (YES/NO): YES